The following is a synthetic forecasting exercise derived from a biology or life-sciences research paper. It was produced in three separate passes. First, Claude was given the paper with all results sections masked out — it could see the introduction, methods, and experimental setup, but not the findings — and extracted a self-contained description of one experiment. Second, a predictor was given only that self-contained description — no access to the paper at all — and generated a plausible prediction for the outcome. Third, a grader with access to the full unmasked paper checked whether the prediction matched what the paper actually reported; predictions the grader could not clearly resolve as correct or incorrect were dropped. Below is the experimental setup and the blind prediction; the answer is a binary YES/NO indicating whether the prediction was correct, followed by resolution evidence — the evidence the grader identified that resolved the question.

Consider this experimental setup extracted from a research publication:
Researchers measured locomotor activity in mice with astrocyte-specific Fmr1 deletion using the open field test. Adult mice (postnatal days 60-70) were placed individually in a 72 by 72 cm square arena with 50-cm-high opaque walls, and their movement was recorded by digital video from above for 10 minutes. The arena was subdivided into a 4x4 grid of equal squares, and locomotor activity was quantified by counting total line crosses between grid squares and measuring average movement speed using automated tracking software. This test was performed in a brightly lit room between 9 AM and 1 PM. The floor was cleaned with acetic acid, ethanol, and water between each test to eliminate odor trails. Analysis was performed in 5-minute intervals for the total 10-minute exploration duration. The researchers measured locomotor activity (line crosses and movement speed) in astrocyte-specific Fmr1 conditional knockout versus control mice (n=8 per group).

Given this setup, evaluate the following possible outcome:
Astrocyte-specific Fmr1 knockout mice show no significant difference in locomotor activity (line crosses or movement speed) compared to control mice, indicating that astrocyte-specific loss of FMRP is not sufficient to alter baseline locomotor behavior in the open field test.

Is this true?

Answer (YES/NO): NO